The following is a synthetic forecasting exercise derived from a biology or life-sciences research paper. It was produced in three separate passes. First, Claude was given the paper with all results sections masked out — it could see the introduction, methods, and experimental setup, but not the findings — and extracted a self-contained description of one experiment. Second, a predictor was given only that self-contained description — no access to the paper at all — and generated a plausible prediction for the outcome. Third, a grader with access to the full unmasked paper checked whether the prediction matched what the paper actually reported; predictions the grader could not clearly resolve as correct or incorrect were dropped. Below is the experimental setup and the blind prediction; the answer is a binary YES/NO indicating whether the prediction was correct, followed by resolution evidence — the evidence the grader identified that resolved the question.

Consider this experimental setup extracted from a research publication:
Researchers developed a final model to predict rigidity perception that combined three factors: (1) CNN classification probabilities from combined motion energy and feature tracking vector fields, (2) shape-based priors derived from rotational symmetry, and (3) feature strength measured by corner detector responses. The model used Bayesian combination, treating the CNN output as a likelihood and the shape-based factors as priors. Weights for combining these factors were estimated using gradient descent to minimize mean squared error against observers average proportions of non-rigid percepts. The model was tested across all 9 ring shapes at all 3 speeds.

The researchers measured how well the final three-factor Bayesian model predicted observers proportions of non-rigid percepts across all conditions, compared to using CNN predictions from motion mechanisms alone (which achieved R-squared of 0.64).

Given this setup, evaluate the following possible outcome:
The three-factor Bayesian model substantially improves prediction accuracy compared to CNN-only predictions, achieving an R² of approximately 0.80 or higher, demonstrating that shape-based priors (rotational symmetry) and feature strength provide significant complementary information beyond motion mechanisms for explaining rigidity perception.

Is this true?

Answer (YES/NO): YES